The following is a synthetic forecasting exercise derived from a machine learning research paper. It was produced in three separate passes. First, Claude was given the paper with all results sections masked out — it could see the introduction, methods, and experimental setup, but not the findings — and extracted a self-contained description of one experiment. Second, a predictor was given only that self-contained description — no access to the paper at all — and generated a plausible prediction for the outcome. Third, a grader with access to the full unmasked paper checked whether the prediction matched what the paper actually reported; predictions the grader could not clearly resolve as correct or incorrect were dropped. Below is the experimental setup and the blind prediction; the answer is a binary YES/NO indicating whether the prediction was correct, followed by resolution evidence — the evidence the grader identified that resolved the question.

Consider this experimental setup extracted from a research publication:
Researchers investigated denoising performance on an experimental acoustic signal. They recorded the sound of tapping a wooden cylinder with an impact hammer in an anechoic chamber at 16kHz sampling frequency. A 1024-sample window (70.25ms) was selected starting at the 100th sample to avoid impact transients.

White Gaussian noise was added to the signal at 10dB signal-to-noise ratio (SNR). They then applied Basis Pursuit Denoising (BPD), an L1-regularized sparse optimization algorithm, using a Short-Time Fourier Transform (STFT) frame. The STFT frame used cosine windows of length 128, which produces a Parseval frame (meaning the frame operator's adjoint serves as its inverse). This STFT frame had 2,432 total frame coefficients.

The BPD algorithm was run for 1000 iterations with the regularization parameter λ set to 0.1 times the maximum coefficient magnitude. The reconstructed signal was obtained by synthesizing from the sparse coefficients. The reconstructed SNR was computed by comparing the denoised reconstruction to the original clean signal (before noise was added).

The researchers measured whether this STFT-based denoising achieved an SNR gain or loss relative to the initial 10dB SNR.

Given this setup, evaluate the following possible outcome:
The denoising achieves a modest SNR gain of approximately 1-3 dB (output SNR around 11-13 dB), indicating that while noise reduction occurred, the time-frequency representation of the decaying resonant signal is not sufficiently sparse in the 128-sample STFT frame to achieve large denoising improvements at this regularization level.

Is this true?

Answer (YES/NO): NO